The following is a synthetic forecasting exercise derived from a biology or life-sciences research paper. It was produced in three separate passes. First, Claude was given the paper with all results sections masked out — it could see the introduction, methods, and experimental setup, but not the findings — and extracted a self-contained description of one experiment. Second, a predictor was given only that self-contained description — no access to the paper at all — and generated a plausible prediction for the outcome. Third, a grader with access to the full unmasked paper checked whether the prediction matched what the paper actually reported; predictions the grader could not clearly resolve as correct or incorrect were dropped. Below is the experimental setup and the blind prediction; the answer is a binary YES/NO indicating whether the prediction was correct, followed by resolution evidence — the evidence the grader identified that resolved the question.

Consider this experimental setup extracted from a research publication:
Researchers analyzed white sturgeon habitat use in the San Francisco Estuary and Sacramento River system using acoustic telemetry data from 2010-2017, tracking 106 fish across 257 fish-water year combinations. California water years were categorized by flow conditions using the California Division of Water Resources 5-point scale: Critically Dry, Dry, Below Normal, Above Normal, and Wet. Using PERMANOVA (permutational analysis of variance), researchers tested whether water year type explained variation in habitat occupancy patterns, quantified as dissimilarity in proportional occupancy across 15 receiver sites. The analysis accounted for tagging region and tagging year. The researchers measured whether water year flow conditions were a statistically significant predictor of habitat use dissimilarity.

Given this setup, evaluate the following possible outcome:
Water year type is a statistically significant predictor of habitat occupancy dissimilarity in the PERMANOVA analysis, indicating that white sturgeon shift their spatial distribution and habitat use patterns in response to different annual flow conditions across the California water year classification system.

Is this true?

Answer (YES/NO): NO